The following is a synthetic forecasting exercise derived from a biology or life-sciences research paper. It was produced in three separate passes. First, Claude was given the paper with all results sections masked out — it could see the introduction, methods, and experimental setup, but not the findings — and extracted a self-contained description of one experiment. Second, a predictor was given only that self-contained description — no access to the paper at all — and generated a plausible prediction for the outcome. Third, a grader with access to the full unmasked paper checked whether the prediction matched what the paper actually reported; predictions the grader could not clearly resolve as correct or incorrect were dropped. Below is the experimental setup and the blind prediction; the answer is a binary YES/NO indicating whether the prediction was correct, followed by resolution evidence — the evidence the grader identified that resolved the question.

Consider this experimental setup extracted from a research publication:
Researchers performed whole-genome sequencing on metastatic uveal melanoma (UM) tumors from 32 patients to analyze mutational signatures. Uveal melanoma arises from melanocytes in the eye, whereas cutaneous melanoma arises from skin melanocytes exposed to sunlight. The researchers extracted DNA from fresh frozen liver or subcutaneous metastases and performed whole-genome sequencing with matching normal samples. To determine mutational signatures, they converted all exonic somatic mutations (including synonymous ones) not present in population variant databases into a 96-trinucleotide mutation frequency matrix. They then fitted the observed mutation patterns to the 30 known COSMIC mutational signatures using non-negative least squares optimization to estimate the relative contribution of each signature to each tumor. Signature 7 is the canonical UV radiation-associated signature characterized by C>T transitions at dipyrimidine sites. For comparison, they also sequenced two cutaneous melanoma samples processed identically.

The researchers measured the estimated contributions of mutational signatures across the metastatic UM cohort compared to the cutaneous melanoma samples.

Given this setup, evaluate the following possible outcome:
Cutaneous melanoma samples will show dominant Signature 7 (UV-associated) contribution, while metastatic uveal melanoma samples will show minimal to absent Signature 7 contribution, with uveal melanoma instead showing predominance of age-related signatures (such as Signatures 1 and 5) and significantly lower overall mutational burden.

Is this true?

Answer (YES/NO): NO